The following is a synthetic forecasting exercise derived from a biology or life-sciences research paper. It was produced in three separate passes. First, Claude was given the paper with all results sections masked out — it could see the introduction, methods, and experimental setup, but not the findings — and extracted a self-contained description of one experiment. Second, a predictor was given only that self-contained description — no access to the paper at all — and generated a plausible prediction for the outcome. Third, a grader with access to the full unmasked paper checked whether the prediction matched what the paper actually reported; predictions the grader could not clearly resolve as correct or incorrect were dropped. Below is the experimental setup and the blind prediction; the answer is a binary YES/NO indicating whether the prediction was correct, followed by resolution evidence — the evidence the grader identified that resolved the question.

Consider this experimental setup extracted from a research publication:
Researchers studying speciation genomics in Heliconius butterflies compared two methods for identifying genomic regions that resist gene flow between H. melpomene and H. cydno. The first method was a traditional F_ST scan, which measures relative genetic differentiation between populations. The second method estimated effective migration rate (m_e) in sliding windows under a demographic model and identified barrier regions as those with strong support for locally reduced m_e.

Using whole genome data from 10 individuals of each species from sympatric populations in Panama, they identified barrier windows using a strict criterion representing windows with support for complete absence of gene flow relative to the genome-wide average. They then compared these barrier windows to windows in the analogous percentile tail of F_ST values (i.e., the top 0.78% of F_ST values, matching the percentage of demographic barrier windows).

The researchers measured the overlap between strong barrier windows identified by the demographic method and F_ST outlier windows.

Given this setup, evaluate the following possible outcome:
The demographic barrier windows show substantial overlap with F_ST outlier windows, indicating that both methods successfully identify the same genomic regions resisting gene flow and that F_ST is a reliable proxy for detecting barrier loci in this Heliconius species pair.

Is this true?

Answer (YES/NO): NO